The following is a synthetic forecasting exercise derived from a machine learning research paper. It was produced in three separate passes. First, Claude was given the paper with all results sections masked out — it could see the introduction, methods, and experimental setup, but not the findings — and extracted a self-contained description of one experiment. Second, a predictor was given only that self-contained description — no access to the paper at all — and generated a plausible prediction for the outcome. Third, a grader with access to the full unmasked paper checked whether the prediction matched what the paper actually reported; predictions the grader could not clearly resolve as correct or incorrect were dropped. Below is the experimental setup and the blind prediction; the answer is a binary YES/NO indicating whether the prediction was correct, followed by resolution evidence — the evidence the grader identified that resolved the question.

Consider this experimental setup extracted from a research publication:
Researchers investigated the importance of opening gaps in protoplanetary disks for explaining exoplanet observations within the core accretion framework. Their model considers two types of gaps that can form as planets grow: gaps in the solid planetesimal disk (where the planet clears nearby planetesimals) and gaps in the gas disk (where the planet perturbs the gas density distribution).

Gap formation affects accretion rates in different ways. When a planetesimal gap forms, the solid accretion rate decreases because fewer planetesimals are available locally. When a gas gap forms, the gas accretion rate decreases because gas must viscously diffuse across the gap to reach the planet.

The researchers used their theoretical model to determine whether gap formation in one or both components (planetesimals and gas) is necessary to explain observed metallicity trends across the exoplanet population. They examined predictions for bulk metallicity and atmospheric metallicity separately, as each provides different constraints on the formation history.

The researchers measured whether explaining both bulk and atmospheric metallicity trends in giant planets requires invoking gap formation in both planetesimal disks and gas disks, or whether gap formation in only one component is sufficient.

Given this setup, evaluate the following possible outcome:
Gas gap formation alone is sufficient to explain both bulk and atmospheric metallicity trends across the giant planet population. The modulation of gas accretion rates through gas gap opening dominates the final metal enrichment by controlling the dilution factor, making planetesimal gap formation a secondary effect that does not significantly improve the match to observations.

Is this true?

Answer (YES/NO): NO